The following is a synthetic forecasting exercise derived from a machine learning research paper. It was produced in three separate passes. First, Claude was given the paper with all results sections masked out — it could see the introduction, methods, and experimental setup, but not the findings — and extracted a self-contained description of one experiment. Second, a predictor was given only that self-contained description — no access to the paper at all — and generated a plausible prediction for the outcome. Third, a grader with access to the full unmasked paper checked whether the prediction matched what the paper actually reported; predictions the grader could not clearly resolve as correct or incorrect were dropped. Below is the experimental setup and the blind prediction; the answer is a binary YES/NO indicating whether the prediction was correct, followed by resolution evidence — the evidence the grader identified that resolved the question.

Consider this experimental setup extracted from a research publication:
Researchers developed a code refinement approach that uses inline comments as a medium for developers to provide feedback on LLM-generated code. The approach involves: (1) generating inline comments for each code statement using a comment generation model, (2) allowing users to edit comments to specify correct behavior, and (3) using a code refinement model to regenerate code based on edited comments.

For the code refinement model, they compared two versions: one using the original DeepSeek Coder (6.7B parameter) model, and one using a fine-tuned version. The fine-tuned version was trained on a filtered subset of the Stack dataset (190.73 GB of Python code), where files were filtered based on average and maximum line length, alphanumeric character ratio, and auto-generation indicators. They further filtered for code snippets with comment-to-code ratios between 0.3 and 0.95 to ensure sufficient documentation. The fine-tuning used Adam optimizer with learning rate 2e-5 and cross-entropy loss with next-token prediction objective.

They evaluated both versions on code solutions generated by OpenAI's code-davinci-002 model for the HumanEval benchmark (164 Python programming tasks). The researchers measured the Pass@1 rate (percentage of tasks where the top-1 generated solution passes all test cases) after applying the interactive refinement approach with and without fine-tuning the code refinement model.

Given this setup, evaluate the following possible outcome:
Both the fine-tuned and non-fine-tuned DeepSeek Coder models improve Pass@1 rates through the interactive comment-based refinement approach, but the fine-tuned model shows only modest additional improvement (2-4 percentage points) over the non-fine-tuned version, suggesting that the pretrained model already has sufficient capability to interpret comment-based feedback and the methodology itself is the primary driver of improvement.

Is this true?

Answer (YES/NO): NO